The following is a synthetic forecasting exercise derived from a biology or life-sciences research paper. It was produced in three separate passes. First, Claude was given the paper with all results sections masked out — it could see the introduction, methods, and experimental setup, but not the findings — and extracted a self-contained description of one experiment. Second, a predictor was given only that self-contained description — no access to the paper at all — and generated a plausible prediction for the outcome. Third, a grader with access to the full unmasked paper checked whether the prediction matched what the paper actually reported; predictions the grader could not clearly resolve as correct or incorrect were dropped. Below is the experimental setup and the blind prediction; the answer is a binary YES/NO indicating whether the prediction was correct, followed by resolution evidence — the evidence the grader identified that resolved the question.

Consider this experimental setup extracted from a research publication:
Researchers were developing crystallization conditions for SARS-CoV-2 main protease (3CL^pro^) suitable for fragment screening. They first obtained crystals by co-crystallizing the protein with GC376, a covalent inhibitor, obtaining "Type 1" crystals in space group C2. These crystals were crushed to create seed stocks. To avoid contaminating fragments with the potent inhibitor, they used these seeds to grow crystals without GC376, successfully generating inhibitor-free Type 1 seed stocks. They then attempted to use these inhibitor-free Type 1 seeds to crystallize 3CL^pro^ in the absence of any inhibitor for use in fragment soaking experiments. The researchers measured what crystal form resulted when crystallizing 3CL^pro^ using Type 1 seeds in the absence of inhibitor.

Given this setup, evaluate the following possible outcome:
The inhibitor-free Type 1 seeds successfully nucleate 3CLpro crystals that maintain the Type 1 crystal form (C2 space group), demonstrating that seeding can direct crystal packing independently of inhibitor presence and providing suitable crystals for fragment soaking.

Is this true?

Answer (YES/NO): NO